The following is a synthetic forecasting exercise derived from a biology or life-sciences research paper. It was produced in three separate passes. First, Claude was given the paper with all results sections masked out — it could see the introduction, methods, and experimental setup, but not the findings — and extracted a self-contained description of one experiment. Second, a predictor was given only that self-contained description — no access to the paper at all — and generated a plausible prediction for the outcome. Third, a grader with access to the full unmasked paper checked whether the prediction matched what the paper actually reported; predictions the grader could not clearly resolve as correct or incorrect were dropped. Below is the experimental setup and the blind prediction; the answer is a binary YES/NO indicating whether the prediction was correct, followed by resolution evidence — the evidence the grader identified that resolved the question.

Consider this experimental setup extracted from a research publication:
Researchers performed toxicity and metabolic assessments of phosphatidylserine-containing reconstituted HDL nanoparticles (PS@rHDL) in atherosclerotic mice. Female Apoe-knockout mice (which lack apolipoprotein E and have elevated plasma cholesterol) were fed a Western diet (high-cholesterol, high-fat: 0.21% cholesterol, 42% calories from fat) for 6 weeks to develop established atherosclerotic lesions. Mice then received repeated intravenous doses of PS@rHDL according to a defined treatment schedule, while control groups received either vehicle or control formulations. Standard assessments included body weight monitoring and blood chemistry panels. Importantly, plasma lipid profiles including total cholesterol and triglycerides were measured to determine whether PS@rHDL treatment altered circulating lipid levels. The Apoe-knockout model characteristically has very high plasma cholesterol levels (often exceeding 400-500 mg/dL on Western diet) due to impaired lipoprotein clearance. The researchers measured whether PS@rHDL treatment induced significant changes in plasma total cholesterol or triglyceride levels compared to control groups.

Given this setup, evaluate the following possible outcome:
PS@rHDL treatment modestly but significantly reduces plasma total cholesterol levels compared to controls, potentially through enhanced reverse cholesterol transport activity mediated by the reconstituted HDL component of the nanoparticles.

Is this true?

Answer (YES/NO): NO